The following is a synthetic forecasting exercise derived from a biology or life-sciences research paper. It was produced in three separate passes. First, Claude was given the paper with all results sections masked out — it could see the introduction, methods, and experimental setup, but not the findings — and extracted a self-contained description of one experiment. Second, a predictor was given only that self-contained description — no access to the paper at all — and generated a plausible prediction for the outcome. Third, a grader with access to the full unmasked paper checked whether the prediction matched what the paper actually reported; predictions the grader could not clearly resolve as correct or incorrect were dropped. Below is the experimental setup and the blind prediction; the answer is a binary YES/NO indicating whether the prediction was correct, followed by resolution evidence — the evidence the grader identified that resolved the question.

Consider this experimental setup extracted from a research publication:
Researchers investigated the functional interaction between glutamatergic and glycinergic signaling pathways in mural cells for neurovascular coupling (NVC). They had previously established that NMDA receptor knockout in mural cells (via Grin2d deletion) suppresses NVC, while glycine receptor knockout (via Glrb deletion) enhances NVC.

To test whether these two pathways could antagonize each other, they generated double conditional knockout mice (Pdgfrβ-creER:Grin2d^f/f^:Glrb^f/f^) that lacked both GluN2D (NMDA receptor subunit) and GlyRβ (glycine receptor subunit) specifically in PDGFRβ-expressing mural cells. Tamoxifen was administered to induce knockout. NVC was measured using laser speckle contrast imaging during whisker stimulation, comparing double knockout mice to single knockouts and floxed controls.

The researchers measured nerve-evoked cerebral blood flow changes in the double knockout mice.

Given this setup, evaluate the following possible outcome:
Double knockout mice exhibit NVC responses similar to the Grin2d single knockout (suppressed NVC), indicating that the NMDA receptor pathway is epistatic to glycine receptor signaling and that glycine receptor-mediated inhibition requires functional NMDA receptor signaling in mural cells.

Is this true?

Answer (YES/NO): NO